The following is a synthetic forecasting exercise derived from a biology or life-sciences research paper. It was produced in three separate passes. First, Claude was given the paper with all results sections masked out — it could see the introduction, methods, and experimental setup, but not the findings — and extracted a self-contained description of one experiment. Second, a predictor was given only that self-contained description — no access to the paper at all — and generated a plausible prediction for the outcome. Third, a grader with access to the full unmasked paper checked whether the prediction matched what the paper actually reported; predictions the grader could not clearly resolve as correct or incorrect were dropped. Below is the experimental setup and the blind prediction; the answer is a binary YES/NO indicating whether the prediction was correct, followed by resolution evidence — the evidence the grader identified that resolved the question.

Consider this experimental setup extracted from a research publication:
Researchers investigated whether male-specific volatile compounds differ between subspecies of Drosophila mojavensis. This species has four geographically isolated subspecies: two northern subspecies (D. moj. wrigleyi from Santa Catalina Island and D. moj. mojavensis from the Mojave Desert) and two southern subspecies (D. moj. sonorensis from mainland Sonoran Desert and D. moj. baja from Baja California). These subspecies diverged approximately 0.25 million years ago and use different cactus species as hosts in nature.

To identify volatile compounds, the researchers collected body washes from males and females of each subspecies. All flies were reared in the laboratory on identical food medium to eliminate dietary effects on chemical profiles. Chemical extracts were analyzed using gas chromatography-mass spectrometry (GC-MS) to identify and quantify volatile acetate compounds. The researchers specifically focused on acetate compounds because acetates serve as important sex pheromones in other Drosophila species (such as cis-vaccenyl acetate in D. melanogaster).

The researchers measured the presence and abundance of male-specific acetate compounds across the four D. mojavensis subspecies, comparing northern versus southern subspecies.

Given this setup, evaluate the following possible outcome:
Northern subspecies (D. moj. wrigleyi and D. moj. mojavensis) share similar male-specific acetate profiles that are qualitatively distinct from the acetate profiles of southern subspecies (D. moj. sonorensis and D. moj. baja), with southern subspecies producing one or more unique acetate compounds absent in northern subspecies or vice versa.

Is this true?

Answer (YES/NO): YES